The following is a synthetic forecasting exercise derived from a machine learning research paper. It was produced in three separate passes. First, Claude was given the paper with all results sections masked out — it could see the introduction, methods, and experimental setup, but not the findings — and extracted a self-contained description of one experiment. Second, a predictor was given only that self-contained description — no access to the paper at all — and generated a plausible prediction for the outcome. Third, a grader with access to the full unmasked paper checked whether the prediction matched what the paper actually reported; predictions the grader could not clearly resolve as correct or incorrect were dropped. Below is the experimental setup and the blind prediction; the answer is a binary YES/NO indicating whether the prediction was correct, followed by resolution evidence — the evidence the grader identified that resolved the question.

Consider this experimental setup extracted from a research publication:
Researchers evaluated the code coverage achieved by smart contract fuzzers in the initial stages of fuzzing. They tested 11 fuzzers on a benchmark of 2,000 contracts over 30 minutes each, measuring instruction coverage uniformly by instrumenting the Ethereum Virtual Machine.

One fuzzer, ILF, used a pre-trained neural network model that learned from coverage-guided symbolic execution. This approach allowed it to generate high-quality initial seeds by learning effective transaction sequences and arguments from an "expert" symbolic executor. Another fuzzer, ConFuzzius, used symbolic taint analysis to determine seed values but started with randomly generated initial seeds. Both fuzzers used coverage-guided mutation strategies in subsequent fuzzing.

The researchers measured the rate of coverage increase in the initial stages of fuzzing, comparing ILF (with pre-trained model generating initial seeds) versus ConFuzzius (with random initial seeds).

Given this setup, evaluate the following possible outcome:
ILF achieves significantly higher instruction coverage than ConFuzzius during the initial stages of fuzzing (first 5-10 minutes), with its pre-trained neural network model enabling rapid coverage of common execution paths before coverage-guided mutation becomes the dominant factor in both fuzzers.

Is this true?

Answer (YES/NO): YES